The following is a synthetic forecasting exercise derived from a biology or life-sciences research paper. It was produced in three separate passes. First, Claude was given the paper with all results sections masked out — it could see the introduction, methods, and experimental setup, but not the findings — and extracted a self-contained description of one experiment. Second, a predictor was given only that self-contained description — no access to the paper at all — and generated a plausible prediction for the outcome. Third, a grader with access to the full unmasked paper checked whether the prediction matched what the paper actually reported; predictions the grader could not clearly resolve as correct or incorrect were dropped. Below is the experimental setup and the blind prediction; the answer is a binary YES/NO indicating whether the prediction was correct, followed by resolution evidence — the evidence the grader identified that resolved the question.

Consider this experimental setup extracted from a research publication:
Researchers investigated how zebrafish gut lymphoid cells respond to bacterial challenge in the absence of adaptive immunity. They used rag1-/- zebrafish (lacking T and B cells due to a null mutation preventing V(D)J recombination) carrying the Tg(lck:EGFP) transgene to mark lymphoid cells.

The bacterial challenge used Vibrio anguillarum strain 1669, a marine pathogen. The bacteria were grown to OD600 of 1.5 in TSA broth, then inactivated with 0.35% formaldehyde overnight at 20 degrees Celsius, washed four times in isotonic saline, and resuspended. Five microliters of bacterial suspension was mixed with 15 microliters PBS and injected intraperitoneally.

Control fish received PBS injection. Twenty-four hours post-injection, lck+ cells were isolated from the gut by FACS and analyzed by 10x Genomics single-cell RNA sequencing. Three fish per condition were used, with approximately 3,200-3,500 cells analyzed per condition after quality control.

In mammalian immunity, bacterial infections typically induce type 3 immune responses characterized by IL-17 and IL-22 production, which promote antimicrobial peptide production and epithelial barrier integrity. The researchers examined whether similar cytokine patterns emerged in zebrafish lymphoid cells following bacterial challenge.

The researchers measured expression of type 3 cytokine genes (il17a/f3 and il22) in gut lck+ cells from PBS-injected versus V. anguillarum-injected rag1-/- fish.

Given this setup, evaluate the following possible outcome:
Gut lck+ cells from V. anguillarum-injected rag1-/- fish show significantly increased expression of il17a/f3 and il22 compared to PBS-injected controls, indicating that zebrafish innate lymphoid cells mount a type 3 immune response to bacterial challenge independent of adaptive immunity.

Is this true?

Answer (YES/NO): YES